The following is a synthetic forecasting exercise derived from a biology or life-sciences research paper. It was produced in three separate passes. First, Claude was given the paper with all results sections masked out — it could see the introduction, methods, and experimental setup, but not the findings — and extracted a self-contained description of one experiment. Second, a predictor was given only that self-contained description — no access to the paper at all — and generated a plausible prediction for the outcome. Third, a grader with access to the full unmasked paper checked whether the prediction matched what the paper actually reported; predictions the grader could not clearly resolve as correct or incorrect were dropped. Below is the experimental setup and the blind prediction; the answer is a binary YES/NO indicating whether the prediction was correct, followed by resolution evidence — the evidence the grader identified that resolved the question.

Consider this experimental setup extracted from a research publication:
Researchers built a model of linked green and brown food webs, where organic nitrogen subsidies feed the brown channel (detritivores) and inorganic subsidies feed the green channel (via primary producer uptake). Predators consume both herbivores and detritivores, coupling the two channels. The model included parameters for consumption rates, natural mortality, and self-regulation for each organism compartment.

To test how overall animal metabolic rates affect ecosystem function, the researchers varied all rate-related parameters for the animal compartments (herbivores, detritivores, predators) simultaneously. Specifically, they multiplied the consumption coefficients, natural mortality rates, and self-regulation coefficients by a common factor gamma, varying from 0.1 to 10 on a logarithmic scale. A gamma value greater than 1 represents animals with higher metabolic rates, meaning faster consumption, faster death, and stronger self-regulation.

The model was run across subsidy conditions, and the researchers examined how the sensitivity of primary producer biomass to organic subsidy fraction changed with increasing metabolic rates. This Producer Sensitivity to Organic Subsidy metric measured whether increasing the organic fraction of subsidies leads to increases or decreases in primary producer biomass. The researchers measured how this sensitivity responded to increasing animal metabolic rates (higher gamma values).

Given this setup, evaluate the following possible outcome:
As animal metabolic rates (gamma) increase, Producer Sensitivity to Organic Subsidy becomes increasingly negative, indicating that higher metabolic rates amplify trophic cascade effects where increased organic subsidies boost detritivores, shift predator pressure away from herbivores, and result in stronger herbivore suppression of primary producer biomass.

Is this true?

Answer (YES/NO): YES